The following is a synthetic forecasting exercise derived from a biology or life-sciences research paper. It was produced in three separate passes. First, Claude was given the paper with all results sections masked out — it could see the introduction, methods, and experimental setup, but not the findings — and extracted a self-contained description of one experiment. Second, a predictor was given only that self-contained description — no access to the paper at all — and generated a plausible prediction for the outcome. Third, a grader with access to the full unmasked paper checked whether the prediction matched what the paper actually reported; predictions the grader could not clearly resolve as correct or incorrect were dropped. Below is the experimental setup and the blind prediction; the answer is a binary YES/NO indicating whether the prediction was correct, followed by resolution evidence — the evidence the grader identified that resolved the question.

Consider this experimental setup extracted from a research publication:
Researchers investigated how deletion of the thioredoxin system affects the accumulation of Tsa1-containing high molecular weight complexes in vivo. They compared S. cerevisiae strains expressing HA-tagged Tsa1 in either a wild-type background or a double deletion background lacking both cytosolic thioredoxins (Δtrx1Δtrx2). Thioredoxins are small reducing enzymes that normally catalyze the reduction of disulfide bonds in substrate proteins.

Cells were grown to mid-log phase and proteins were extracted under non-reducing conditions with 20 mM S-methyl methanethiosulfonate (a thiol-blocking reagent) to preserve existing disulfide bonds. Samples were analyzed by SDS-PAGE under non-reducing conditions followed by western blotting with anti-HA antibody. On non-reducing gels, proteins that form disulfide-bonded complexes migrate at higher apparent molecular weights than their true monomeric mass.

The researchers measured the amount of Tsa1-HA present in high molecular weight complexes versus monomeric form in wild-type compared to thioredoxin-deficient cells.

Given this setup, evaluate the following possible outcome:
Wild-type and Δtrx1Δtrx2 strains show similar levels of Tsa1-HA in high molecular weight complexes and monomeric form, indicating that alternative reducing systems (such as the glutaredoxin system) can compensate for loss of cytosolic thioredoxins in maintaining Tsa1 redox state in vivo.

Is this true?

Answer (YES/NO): NO